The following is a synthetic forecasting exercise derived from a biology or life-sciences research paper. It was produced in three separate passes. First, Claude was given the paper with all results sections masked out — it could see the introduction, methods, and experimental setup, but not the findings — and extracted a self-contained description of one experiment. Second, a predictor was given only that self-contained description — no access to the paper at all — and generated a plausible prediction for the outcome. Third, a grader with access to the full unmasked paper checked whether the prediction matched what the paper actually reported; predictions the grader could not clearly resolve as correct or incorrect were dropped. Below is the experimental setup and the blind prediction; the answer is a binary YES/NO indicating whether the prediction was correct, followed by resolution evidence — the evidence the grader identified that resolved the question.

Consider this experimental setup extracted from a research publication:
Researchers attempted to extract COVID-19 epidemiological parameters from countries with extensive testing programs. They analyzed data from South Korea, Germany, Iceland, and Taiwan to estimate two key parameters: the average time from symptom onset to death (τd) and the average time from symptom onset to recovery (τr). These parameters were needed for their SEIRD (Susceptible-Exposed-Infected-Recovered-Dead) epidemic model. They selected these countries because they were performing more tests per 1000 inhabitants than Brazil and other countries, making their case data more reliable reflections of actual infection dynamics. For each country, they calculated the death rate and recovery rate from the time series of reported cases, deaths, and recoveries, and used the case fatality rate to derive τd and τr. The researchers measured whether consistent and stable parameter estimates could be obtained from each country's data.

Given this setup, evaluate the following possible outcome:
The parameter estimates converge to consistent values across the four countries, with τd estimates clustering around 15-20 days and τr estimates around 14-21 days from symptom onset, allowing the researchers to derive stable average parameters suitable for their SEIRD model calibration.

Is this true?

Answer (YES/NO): NO